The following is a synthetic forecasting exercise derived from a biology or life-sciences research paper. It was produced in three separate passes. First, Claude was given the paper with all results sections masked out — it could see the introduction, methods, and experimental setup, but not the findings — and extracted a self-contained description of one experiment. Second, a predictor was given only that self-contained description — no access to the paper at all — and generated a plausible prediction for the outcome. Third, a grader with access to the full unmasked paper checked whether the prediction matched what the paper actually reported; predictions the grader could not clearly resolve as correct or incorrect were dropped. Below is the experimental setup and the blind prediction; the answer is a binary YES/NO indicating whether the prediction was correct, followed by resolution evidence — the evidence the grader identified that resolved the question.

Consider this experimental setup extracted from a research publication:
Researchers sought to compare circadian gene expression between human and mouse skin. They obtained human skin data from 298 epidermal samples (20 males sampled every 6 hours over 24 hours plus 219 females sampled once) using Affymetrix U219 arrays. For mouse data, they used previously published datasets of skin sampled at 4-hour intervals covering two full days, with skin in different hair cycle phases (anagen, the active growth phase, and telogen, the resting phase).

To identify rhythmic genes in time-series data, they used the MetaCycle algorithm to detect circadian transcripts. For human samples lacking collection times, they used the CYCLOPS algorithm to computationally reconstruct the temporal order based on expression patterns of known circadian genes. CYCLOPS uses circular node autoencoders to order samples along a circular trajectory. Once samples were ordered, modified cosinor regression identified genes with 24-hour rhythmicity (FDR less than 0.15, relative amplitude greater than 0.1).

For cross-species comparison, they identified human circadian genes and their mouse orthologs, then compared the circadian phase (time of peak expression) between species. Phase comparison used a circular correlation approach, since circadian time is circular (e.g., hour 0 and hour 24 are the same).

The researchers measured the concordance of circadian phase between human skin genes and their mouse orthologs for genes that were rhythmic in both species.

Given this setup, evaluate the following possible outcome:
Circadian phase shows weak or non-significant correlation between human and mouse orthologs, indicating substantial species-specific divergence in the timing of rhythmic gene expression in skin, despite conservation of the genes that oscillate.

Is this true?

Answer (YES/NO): NO